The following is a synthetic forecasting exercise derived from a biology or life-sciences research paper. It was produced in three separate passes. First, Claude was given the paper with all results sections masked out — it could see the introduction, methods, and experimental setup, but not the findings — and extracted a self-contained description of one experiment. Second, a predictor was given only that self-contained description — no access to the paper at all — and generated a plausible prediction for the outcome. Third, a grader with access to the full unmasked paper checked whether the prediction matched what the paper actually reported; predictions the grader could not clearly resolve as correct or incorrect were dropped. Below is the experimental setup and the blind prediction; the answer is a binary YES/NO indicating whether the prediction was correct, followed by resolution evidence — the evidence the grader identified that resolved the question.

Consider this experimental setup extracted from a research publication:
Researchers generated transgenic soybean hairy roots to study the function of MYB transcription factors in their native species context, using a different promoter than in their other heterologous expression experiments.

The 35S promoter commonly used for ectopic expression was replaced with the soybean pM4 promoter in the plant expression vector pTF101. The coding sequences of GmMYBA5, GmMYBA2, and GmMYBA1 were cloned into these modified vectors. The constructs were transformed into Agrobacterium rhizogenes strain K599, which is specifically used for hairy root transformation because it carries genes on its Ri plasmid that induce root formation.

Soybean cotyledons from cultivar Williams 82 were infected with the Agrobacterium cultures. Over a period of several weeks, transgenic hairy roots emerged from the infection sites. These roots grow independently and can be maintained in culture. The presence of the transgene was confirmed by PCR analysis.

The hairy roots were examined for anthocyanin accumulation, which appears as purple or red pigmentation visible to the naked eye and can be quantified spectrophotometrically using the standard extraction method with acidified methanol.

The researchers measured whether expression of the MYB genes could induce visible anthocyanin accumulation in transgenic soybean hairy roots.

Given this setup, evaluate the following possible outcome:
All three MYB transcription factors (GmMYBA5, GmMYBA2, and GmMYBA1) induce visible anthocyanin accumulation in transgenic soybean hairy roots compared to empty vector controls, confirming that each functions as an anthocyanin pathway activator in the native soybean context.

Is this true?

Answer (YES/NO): YES